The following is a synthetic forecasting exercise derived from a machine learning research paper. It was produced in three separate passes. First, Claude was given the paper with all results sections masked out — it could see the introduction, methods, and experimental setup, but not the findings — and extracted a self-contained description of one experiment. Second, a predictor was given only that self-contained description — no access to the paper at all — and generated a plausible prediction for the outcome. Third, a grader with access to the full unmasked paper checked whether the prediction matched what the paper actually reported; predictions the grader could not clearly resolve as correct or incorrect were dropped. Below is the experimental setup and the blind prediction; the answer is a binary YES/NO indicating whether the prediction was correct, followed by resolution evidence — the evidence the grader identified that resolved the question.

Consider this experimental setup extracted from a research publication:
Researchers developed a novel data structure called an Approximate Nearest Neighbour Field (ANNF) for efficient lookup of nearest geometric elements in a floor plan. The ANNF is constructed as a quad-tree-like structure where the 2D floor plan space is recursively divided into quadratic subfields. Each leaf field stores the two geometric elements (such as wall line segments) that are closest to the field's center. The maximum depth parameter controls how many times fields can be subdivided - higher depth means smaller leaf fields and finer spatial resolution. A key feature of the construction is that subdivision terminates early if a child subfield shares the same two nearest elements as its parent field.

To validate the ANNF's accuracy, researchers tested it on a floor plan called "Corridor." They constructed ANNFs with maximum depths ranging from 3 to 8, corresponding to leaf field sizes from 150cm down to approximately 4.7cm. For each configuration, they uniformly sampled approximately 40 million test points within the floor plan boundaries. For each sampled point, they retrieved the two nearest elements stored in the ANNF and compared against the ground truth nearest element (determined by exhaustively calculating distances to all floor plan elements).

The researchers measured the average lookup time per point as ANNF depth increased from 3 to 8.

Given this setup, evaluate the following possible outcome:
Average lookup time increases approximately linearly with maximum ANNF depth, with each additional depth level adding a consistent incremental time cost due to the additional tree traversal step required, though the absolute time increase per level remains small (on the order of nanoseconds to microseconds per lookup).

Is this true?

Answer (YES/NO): NO